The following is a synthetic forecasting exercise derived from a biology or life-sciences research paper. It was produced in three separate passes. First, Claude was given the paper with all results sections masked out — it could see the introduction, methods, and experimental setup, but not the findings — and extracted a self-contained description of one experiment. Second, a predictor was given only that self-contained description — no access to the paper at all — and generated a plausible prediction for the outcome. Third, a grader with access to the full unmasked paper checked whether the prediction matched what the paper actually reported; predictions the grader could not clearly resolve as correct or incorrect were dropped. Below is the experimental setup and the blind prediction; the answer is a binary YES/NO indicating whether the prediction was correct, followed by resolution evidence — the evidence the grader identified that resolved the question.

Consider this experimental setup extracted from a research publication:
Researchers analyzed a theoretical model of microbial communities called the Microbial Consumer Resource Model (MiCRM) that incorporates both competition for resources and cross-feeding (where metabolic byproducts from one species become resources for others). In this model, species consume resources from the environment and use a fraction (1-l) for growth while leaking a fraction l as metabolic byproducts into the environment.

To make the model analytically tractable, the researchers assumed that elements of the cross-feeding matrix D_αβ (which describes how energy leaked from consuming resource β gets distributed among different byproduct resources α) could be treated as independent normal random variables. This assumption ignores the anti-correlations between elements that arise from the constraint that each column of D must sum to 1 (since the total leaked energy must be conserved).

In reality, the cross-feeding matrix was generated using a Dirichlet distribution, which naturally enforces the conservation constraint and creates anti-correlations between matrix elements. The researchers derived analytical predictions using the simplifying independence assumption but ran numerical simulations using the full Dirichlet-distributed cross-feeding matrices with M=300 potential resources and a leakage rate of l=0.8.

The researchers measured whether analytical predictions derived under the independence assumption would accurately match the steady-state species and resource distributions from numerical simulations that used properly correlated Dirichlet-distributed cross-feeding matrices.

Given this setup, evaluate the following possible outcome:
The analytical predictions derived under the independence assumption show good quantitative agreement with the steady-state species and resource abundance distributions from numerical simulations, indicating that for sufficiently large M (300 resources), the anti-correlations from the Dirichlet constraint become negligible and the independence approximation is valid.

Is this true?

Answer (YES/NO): YES